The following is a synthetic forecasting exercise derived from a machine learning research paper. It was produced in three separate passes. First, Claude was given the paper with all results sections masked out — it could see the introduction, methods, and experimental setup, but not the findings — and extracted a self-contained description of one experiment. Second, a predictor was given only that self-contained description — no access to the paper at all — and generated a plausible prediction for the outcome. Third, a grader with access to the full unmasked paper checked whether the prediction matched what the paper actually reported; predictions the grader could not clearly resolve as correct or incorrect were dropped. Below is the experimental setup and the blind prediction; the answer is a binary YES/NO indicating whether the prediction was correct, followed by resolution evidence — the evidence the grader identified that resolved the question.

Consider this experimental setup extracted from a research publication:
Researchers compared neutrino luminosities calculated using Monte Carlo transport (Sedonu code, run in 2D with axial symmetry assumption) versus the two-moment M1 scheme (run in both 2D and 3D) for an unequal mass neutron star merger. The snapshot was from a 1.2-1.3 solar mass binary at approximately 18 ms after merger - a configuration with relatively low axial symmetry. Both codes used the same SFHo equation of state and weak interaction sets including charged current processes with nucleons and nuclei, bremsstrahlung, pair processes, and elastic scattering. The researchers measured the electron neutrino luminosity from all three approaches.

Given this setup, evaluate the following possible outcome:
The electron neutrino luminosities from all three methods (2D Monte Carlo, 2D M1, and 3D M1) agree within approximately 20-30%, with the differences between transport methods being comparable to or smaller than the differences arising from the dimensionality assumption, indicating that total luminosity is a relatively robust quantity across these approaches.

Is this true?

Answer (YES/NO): NO